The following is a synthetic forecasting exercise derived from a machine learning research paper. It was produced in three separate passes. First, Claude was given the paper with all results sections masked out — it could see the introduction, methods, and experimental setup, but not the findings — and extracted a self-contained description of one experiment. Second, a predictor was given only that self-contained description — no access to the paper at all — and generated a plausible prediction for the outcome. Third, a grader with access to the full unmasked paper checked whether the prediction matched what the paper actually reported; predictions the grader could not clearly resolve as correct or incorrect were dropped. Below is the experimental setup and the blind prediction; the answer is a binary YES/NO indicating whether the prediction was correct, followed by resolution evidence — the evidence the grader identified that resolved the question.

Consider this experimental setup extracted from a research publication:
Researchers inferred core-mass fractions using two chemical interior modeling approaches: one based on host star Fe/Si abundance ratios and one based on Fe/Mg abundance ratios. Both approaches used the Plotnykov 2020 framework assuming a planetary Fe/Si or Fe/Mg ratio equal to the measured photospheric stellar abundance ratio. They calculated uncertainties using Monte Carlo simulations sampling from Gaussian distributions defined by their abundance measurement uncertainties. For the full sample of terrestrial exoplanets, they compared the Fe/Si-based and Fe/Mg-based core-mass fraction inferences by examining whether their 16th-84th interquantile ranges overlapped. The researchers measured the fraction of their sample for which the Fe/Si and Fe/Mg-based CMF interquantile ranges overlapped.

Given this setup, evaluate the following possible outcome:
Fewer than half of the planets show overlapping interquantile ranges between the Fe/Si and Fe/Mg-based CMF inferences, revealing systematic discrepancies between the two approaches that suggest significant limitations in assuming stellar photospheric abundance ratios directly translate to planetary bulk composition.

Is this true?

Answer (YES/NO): NO